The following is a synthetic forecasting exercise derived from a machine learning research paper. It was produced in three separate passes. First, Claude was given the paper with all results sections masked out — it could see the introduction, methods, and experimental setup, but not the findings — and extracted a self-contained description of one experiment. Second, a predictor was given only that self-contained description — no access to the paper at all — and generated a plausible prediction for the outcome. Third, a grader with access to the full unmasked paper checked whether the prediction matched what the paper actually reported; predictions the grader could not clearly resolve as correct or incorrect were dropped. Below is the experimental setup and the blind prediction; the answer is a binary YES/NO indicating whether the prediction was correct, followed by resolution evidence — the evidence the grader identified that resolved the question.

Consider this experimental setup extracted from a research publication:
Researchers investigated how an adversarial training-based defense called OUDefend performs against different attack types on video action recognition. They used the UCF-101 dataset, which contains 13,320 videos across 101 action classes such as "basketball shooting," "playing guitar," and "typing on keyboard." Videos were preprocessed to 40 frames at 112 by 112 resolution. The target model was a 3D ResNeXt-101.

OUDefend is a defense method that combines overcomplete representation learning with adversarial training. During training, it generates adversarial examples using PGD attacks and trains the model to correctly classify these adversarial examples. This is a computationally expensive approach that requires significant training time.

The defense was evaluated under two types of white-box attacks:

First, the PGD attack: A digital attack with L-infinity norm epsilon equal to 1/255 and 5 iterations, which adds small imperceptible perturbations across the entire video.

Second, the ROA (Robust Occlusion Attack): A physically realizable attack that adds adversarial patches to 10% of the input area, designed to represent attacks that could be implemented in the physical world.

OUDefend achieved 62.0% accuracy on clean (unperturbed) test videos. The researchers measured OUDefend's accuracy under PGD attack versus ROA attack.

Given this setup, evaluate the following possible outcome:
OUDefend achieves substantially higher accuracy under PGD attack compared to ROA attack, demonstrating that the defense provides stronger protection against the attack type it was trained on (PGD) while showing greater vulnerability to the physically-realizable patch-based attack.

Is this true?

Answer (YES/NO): YES